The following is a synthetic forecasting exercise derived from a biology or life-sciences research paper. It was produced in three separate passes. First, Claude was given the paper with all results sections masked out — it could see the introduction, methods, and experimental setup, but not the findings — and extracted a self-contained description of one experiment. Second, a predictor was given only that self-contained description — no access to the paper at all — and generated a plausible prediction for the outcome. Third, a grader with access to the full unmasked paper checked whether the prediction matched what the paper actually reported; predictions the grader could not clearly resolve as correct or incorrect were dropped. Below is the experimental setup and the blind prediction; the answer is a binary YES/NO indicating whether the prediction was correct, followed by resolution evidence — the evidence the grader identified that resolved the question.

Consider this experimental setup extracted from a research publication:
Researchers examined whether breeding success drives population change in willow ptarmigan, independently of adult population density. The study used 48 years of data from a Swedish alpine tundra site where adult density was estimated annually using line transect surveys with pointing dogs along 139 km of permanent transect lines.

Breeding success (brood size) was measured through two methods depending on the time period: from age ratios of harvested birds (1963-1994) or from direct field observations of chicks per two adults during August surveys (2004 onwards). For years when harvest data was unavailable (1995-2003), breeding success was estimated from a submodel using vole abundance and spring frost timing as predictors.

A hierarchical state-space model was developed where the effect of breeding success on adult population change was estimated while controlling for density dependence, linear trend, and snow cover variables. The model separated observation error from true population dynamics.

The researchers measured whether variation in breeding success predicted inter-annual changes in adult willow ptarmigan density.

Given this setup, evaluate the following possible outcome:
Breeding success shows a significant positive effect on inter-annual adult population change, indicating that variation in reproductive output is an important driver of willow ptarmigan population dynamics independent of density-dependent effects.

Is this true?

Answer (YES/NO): YES